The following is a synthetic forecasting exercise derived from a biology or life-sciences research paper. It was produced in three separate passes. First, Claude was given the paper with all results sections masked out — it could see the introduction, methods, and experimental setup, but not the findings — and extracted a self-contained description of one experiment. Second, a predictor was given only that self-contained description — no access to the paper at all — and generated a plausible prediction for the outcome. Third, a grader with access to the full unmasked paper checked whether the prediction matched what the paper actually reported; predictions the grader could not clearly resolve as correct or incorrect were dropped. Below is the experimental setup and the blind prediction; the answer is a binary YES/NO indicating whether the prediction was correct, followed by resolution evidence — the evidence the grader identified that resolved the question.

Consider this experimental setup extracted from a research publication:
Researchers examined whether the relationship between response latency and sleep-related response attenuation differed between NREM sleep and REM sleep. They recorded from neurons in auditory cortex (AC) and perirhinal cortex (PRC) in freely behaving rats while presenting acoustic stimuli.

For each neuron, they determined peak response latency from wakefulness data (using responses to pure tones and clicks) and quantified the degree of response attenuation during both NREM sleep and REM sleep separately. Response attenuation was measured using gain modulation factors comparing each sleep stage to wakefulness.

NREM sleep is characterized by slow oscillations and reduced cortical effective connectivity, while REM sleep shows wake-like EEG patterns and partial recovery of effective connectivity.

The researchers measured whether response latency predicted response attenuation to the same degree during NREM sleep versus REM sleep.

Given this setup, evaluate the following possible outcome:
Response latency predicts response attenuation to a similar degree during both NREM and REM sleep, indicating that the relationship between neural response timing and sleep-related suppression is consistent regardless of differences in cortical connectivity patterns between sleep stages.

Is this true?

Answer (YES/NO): NO